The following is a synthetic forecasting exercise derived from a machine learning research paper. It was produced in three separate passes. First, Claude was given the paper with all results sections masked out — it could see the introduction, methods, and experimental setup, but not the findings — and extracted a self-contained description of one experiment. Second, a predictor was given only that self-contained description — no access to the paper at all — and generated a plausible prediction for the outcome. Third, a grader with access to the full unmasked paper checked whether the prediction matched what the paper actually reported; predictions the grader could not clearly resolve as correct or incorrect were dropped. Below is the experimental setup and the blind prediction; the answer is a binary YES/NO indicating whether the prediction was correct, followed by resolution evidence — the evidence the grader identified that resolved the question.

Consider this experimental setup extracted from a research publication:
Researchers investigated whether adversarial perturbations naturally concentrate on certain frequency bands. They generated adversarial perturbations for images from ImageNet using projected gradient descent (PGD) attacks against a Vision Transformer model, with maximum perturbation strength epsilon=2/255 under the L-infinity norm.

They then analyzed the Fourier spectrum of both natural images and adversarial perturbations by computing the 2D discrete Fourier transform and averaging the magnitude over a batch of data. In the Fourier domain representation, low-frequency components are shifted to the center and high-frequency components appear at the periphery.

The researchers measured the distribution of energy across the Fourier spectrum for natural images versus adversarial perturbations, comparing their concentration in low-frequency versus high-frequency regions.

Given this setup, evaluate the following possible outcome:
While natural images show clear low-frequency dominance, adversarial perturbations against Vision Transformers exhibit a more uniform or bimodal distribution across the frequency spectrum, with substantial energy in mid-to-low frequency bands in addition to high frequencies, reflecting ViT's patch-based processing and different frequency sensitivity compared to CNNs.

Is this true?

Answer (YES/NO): NO